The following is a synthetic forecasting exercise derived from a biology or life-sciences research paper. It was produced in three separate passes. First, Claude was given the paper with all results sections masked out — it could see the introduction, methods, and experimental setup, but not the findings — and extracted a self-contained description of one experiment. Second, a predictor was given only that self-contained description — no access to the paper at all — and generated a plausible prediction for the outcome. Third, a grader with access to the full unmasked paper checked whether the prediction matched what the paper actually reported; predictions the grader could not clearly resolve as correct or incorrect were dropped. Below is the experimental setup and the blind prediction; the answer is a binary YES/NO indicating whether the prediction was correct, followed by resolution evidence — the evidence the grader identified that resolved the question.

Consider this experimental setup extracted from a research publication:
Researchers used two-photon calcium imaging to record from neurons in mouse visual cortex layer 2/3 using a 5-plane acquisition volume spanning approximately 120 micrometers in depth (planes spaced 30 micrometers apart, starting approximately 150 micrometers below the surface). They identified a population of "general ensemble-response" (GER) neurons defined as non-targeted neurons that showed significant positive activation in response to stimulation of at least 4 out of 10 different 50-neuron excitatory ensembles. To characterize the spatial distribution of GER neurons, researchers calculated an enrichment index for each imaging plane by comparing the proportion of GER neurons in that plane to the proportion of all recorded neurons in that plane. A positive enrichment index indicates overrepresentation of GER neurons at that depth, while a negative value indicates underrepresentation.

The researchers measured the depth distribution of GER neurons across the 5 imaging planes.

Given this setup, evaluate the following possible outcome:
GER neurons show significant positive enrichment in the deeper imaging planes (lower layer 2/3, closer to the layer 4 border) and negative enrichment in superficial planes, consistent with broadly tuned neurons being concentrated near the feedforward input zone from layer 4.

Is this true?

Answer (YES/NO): YES